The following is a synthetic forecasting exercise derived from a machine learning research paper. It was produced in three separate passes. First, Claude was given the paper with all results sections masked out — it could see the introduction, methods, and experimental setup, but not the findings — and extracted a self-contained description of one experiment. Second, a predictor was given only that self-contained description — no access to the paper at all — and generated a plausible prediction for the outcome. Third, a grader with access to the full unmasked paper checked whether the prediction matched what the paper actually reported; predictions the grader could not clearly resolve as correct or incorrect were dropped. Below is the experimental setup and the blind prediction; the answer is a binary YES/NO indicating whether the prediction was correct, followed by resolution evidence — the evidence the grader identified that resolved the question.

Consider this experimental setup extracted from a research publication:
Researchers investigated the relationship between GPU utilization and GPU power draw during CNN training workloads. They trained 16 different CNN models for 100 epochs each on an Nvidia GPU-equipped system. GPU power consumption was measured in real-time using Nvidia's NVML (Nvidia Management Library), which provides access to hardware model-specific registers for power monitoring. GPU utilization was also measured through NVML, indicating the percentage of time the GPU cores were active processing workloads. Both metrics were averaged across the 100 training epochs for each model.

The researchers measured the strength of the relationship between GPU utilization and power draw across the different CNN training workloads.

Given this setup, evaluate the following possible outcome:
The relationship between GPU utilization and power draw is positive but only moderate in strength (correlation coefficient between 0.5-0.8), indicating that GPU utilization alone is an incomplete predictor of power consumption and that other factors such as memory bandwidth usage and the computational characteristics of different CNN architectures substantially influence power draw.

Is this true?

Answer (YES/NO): NO